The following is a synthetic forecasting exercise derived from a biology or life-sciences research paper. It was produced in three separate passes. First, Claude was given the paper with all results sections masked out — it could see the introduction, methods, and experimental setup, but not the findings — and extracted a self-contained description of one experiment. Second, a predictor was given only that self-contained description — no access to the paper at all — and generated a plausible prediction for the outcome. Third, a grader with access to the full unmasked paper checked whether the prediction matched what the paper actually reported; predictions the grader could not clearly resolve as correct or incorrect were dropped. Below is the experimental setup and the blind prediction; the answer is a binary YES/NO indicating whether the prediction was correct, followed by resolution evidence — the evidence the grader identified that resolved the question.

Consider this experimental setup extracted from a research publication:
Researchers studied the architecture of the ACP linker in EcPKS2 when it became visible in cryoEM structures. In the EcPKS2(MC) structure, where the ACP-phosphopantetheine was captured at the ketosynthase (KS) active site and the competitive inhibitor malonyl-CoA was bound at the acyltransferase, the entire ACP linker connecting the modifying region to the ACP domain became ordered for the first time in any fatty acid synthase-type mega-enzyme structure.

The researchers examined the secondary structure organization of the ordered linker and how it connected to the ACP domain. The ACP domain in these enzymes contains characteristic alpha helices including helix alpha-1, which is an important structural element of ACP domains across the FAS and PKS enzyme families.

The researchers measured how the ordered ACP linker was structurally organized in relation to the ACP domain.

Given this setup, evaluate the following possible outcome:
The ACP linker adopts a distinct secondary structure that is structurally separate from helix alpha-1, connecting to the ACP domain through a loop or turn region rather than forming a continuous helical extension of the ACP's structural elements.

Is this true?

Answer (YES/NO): NO